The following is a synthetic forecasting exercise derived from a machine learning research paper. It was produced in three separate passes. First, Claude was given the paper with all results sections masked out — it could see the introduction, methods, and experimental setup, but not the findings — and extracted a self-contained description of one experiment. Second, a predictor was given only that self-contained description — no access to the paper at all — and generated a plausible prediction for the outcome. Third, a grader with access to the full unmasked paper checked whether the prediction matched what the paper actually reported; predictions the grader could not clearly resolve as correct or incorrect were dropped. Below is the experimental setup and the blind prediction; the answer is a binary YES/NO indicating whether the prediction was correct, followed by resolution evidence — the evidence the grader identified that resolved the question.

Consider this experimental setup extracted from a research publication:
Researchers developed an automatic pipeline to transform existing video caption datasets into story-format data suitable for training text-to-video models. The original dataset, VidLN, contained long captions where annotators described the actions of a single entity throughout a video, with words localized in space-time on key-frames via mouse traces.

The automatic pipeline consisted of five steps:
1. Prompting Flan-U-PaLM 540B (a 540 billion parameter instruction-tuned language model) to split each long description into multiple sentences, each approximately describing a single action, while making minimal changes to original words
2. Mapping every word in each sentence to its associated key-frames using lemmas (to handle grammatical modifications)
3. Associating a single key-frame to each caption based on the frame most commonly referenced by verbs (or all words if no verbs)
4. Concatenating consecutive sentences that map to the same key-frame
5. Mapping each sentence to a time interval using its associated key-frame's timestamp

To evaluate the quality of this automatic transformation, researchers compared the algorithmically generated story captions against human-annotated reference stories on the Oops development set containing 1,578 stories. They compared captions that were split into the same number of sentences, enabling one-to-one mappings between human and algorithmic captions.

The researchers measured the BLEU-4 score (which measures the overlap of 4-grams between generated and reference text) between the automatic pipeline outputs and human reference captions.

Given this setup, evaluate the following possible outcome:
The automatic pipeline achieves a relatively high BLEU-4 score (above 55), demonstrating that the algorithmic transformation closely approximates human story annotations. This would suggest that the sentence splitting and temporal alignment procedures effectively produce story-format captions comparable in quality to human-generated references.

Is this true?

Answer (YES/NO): YES